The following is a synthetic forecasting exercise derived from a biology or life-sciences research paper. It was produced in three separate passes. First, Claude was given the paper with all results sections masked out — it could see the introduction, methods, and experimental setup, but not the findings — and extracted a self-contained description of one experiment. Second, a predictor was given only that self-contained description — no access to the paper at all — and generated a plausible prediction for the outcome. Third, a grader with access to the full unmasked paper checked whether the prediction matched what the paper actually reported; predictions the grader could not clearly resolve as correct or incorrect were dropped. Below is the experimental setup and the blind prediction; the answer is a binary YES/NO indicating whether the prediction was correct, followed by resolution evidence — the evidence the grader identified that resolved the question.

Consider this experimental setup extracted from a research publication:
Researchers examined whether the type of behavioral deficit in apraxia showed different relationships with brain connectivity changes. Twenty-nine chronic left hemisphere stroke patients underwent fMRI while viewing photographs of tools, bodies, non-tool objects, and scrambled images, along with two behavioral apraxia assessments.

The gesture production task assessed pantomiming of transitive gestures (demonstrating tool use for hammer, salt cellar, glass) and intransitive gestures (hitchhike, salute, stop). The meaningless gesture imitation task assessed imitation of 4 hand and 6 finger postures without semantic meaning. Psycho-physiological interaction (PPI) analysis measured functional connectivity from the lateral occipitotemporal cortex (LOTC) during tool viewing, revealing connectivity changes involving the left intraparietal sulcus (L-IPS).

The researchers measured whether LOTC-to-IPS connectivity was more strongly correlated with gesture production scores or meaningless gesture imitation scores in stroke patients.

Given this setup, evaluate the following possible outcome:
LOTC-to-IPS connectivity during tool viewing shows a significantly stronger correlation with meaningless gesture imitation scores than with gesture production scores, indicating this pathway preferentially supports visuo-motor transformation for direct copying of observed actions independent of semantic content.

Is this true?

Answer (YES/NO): YES